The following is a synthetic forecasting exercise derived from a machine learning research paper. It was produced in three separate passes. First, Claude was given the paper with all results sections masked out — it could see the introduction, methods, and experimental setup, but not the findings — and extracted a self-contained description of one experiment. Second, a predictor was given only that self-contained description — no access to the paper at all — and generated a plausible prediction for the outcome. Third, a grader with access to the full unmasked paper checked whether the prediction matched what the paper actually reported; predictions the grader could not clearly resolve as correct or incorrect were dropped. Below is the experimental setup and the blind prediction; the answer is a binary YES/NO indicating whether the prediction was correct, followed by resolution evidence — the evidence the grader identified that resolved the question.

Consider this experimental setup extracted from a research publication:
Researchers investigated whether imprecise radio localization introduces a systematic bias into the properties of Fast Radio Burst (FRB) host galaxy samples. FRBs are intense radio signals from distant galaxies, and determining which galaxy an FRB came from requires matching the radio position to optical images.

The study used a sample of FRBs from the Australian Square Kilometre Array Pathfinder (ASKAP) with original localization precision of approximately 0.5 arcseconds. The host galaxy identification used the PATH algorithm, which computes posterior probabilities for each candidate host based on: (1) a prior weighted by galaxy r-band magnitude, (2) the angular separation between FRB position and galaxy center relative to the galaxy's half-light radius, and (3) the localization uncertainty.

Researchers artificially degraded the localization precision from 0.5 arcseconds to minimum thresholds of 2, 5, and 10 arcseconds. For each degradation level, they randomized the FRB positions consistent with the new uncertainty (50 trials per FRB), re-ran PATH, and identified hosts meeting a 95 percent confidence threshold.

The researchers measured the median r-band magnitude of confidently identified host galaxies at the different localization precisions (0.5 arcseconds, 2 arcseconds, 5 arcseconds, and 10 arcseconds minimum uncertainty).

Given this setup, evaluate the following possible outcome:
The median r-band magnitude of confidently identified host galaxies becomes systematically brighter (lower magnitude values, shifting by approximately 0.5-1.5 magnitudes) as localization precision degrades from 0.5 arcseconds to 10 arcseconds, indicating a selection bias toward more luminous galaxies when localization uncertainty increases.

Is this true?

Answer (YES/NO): NO